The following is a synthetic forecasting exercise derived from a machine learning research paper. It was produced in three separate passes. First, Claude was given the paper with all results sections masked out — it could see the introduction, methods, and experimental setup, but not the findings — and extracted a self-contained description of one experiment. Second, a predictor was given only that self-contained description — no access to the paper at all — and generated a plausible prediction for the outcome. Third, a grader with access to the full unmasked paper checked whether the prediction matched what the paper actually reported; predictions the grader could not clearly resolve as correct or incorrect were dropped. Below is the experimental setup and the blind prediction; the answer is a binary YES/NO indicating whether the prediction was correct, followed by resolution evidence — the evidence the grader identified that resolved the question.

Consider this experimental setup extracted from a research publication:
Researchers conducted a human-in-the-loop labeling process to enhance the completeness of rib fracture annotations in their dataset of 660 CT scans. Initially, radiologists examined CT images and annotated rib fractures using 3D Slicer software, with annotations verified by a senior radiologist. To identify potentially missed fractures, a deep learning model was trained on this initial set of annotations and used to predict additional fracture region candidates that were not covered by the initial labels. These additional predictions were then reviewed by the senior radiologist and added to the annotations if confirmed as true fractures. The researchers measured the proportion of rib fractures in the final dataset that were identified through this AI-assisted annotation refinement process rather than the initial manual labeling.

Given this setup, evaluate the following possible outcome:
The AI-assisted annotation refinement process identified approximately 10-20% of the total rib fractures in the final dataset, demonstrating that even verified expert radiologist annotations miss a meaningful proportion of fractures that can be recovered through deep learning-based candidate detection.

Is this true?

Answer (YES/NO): YES